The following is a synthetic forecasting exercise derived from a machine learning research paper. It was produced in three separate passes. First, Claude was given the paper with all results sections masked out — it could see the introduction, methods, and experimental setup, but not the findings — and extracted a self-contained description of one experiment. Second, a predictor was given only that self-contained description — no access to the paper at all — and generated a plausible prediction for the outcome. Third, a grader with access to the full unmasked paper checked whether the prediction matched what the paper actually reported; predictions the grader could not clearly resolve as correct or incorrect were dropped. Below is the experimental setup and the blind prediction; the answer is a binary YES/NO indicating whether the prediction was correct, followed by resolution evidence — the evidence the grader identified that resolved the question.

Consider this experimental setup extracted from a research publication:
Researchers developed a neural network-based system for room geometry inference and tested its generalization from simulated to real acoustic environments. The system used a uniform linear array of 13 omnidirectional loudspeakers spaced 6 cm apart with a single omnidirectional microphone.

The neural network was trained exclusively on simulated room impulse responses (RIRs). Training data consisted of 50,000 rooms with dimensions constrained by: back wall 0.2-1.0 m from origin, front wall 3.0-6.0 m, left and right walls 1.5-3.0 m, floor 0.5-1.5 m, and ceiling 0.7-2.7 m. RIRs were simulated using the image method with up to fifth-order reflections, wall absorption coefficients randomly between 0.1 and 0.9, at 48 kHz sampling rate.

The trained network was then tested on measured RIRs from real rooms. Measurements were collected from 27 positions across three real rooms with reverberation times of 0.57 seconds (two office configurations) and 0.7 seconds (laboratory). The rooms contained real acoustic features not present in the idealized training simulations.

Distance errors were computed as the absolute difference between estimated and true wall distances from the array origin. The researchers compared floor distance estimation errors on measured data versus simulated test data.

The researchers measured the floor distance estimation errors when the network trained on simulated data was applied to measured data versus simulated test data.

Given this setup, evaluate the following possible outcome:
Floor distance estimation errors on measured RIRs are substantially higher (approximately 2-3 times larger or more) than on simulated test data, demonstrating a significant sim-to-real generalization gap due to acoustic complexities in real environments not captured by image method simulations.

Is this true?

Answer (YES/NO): NO